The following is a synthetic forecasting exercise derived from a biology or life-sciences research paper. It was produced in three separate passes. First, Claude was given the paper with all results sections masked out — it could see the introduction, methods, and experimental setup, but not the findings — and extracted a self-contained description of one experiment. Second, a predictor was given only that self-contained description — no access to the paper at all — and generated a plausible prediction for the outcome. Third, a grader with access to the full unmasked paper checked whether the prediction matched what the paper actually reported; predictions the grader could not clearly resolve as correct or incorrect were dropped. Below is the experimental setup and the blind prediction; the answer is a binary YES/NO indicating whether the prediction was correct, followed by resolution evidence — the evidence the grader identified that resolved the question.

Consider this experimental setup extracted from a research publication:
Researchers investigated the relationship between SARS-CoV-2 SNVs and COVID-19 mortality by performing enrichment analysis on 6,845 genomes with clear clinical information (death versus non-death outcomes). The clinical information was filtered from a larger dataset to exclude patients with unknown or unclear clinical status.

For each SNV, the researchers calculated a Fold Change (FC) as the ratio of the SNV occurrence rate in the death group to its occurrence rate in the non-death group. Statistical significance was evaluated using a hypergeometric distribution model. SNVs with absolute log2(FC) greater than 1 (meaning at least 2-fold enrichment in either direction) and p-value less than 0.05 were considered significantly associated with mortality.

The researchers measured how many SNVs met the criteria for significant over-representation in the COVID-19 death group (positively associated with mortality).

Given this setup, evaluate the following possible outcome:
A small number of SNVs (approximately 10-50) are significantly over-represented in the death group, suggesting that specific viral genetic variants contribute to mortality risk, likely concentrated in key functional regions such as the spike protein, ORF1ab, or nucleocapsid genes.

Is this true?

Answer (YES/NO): YES